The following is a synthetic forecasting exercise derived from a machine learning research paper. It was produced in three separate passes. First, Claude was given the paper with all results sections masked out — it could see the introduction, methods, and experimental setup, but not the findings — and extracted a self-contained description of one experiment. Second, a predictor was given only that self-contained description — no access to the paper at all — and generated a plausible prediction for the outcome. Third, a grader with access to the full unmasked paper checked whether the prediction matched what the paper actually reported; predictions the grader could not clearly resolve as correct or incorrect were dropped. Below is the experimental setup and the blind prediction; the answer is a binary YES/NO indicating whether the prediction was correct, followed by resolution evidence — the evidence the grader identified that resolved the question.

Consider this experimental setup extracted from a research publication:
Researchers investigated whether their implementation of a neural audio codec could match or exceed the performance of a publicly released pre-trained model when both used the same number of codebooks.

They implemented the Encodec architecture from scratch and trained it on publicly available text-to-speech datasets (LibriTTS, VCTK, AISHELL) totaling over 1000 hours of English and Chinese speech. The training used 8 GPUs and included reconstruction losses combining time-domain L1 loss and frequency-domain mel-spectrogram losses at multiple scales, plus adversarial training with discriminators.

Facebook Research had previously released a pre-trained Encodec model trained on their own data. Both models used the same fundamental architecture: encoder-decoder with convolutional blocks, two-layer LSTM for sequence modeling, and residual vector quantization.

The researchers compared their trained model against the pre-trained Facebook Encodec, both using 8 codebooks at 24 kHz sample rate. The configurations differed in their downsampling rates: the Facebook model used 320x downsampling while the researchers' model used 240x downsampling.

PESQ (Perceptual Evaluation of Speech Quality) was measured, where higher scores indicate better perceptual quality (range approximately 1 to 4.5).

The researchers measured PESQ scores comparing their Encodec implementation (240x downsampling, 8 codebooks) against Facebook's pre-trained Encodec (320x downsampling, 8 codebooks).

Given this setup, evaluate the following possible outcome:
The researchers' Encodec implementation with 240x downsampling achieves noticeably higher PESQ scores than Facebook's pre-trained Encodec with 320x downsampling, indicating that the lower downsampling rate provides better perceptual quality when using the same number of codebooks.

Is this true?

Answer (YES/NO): YES